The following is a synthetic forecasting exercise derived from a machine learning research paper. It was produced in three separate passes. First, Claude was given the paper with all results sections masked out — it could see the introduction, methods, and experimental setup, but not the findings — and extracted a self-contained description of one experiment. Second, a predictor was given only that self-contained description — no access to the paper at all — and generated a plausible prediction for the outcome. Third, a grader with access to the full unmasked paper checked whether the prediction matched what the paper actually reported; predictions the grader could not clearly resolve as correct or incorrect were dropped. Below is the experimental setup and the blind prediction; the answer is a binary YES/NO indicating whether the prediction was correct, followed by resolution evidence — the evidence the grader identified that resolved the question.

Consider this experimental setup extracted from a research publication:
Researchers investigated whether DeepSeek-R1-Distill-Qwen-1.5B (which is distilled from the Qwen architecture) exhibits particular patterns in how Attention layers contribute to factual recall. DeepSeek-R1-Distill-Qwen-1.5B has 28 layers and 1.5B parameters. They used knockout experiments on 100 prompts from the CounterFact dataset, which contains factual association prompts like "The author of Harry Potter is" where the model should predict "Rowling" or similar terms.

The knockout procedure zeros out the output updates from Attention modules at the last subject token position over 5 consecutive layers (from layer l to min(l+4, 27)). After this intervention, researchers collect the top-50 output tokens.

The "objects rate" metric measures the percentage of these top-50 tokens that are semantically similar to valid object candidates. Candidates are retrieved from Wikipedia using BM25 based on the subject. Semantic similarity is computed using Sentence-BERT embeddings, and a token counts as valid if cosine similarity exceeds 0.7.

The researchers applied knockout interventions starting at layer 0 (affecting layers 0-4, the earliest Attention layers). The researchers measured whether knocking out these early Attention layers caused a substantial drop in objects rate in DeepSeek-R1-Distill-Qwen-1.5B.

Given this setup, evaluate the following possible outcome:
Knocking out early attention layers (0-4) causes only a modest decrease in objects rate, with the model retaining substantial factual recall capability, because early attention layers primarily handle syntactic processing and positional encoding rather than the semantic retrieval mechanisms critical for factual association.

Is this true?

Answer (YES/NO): NO